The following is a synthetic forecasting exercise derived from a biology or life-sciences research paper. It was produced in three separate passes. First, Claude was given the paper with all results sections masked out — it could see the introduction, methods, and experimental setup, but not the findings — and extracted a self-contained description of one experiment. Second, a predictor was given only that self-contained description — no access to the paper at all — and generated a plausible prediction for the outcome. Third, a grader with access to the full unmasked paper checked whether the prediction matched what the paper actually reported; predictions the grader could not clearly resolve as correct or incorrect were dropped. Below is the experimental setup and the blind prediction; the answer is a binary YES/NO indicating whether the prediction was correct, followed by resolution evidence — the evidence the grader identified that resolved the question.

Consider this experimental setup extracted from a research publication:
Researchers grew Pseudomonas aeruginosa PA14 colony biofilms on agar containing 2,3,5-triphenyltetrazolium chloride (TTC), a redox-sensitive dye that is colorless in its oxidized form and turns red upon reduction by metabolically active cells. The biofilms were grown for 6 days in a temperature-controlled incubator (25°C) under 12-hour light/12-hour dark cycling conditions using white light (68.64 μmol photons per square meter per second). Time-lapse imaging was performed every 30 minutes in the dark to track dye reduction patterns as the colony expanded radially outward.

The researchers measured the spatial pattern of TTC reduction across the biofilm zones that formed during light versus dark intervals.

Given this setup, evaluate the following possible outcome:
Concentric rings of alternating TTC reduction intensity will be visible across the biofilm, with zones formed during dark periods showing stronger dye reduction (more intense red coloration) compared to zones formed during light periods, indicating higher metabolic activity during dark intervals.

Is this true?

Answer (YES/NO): YES